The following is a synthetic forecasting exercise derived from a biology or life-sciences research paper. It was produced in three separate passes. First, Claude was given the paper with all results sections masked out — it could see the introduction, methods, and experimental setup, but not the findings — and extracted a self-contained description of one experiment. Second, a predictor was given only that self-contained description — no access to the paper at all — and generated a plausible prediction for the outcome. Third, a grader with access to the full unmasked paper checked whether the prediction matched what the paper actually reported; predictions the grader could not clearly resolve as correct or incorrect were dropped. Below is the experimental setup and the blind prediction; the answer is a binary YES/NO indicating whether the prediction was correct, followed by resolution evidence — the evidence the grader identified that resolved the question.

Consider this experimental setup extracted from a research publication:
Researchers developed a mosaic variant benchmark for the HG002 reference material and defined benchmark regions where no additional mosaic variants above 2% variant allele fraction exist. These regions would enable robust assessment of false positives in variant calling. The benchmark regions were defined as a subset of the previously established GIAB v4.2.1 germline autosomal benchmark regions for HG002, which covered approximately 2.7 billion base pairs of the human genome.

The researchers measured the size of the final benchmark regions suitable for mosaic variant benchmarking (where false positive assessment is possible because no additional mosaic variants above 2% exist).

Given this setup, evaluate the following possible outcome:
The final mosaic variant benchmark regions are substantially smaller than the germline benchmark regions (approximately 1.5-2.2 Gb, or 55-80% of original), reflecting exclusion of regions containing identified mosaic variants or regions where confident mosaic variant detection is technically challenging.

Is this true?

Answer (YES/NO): NO